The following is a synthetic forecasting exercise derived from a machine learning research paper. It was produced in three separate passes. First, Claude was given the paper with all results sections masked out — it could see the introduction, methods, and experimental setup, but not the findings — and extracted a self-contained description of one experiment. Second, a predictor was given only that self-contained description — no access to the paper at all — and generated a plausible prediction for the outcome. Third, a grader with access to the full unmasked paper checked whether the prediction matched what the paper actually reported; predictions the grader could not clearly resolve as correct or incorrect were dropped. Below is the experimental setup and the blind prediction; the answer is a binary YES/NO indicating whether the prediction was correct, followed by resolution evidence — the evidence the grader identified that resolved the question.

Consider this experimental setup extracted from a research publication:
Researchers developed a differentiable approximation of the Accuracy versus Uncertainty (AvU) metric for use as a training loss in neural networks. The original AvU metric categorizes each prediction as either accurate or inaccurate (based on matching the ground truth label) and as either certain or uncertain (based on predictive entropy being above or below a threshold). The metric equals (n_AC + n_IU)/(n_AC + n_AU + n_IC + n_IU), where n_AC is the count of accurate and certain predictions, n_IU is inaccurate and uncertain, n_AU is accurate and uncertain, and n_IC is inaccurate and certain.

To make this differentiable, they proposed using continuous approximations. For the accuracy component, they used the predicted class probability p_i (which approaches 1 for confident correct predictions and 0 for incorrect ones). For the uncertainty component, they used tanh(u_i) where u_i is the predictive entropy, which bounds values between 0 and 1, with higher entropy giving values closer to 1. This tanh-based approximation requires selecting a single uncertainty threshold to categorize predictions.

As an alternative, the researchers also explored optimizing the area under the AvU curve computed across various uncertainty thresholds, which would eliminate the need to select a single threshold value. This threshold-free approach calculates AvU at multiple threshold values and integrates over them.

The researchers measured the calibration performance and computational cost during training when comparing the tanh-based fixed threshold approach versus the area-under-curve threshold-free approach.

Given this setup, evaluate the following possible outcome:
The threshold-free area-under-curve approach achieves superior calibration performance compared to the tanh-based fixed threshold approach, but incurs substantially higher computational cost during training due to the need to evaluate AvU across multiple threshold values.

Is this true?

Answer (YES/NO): NO